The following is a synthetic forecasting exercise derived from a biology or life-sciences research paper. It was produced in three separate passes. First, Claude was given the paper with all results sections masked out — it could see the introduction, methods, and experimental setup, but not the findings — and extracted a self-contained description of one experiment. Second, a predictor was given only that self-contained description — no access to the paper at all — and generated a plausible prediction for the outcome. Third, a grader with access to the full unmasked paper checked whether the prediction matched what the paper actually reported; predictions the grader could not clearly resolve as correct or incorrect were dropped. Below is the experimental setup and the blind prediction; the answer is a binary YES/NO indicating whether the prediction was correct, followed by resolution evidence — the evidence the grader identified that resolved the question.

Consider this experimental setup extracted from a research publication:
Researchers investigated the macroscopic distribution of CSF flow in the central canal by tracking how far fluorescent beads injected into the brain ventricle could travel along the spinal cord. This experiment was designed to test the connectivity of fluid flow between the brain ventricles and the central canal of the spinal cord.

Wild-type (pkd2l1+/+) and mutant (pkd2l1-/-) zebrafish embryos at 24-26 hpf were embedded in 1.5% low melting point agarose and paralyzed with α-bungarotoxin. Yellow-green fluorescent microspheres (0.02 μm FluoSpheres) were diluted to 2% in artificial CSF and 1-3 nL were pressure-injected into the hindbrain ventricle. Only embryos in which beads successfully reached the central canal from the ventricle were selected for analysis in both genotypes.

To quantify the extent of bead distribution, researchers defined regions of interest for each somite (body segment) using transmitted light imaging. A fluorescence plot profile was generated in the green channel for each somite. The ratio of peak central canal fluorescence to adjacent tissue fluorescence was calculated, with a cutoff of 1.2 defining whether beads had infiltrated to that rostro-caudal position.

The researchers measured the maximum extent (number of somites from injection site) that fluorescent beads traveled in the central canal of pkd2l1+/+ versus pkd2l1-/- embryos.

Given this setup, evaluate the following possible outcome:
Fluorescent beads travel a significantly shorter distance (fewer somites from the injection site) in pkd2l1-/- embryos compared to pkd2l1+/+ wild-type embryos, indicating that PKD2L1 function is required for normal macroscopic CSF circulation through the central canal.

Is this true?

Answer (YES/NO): NO